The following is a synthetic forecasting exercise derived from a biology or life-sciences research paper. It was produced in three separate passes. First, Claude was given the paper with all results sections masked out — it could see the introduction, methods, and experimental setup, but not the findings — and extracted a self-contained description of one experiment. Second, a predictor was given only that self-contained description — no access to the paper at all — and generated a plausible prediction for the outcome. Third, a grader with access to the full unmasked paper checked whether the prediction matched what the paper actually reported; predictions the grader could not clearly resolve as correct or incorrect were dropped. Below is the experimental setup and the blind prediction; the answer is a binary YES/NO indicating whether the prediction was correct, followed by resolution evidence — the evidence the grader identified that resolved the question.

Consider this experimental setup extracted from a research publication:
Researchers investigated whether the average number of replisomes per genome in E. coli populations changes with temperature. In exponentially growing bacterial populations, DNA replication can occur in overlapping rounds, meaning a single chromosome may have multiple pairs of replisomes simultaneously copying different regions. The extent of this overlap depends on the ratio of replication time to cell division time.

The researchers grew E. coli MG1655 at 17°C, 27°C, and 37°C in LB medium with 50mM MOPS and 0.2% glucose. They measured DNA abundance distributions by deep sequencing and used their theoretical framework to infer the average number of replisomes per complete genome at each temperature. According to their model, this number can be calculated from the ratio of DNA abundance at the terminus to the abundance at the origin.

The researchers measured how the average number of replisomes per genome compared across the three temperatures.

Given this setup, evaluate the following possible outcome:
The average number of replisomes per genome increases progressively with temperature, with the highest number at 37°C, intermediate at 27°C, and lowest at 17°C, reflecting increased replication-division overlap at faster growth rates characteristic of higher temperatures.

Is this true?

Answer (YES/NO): YES